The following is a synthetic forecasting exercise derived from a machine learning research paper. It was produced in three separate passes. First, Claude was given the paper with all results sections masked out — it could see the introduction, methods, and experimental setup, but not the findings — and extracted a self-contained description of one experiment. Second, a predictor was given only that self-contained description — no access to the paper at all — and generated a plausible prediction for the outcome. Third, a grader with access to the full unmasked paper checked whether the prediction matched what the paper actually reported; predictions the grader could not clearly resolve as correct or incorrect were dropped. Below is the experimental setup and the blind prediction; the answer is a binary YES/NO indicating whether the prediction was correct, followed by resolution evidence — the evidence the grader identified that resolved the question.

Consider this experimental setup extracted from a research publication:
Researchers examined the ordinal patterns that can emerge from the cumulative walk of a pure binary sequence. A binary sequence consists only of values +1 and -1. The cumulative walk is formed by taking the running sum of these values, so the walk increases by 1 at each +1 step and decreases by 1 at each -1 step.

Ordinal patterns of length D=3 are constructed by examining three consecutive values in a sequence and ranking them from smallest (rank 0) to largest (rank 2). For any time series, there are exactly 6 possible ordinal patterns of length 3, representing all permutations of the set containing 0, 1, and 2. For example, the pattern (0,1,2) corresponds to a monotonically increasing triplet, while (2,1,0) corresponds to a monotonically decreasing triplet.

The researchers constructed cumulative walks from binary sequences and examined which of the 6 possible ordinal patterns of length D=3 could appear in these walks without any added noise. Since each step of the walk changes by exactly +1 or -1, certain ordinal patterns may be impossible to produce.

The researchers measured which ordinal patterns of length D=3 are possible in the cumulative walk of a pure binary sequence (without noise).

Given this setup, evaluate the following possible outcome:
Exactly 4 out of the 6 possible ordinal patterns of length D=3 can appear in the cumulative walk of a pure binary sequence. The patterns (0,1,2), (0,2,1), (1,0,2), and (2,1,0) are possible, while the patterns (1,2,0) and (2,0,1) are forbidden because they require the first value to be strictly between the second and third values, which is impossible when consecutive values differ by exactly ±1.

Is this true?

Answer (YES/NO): YES